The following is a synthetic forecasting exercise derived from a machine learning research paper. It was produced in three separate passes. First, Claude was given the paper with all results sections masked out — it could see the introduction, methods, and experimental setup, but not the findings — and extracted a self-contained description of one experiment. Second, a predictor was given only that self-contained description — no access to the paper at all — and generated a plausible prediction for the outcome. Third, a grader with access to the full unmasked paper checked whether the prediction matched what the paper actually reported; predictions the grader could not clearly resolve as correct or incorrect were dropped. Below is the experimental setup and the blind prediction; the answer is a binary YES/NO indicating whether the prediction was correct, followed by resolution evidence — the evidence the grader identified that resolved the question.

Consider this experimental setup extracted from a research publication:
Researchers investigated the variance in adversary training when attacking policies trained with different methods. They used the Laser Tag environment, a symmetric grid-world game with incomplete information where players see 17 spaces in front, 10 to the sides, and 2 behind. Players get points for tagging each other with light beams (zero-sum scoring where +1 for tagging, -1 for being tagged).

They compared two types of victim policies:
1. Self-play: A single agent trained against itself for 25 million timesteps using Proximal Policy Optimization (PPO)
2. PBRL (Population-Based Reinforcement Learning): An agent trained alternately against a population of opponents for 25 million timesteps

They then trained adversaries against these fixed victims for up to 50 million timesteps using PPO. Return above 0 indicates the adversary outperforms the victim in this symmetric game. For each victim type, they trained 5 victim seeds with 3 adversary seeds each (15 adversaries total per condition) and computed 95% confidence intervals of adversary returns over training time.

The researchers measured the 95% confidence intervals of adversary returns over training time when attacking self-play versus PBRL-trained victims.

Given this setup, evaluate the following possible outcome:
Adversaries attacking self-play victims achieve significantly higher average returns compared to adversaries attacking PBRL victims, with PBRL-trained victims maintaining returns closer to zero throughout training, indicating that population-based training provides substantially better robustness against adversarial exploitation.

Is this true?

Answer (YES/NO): NO